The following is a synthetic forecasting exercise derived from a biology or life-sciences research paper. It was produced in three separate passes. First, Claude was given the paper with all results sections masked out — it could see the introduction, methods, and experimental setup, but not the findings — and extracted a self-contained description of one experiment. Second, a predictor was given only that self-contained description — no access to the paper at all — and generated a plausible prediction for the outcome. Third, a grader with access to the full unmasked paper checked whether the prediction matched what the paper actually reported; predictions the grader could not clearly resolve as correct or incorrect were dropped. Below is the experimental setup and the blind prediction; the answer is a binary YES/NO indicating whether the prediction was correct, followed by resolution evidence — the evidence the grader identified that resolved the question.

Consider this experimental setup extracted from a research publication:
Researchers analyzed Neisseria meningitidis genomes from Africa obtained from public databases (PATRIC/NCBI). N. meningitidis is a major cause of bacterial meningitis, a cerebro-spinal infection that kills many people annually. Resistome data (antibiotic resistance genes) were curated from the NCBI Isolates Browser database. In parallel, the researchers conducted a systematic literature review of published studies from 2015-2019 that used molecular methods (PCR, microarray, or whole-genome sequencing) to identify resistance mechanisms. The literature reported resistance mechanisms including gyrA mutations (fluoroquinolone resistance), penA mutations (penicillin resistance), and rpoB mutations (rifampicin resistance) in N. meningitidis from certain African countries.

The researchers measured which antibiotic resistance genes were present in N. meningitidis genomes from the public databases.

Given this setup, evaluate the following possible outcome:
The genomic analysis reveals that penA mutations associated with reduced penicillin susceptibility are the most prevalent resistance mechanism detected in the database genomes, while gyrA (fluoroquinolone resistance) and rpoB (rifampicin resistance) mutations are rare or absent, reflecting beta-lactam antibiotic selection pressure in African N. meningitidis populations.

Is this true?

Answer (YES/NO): NO